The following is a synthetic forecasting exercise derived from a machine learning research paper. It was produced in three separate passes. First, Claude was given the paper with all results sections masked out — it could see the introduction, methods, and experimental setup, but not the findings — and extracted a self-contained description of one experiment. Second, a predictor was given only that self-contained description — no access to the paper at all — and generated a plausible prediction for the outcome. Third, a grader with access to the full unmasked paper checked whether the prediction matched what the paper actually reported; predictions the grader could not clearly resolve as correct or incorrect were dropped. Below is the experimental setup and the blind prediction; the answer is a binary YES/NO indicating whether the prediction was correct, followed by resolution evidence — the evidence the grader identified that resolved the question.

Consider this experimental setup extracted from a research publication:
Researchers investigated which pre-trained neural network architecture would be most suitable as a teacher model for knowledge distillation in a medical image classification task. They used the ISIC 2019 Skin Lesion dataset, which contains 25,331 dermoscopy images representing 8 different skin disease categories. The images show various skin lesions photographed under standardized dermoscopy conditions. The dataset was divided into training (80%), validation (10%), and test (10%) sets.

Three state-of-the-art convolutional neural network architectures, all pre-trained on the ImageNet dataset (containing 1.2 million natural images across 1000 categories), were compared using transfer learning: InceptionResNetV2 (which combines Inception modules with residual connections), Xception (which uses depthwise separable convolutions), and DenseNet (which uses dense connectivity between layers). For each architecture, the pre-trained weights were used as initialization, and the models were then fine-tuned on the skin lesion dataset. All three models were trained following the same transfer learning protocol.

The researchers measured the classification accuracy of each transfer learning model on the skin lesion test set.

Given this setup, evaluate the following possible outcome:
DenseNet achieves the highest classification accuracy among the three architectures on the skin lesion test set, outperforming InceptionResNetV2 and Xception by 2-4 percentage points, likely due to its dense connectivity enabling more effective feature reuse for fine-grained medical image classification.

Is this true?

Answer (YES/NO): NO